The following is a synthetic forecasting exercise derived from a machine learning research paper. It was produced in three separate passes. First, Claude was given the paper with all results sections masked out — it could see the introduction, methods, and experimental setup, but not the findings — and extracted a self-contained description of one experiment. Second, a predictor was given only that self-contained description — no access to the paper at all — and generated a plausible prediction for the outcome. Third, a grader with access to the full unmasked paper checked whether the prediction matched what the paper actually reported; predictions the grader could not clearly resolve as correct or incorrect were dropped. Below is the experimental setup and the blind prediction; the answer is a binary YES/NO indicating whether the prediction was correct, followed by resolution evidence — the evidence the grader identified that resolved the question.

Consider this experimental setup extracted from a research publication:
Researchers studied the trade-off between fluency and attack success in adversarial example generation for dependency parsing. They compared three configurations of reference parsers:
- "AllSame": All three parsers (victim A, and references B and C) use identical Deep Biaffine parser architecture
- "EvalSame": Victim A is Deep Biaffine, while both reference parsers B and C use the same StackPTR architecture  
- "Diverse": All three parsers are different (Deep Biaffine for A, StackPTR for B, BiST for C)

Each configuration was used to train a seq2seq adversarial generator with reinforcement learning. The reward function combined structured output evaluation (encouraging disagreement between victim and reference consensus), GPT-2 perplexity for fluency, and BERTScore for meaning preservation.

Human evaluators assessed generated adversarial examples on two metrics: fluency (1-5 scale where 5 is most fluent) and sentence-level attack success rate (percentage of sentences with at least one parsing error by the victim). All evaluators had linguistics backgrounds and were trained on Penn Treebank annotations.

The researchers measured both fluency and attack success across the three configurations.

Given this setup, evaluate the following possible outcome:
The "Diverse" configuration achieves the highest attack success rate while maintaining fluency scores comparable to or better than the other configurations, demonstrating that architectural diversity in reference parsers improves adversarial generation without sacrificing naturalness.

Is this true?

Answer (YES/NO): NO